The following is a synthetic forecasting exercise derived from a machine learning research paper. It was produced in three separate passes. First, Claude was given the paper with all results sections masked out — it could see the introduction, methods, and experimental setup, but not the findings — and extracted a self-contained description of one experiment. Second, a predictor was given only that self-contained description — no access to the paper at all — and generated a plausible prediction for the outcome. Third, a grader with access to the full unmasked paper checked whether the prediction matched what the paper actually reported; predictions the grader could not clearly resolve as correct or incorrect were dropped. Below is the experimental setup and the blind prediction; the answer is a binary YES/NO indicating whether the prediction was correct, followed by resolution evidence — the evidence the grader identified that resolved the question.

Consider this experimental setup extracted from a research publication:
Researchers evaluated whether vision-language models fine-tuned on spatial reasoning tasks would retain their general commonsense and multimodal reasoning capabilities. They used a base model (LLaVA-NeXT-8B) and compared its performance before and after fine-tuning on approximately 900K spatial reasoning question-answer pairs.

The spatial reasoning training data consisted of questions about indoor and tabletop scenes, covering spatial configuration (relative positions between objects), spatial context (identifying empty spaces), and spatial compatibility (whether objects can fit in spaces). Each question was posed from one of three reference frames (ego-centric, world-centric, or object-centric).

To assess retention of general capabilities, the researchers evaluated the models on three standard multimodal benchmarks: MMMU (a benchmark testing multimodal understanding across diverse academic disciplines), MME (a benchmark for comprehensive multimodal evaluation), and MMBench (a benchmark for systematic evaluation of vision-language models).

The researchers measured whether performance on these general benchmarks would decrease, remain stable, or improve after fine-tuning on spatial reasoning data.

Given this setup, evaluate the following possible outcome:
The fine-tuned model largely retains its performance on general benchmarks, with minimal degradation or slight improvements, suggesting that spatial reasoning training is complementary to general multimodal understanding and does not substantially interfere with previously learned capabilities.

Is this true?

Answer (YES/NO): YES